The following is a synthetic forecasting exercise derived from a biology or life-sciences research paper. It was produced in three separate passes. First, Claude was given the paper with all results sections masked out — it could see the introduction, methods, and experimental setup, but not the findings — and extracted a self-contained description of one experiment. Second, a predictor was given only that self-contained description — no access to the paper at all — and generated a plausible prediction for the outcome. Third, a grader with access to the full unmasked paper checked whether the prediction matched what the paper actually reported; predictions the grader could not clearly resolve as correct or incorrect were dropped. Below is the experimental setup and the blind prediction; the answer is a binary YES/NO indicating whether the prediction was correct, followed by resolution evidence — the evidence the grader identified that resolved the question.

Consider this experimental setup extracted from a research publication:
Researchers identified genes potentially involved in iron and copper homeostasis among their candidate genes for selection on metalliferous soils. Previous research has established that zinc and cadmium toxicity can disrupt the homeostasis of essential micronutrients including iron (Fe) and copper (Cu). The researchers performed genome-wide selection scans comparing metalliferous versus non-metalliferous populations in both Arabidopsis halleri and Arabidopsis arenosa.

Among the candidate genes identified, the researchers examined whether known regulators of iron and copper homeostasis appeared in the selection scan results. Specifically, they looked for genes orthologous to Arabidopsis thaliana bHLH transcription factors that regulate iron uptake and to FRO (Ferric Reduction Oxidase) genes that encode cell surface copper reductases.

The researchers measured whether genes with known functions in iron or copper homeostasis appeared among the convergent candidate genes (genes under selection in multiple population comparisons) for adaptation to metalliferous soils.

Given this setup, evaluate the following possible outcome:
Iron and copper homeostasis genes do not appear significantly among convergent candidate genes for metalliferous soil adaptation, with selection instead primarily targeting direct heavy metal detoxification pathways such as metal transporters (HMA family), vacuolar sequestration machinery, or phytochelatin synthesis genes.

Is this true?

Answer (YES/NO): NO